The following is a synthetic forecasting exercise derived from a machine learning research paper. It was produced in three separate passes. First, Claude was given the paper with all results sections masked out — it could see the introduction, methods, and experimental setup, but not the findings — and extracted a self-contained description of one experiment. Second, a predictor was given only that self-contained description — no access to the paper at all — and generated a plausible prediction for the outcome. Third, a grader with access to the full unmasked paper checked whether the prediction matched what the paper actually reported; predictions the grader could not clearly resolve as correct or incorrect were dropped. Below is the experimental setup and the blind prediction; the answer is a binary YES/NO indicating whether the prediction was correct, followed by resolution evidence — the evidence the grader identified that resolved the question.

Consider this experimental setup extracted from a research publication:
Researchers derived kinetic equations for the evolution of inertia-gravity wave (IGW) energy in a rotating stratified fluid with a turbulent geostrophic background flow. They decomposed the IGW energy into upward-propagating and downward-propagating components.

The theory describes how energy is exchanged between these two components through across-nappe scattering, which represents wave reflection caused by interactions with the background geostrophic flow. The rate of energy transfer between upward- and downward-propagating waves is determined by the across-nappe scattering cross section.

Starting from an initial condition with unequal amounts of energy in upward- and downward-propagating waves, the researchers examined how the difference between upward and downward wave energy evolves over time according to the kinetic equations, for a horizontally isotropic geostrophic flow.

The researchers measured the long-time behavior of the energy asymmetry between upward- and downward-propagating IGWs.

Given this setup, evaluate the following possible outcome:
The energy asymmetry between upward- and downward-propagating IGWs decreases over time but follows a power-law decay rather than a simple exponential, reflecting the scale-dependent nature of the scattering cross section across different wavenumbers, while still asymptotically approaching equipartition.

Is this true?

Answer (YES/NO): NO